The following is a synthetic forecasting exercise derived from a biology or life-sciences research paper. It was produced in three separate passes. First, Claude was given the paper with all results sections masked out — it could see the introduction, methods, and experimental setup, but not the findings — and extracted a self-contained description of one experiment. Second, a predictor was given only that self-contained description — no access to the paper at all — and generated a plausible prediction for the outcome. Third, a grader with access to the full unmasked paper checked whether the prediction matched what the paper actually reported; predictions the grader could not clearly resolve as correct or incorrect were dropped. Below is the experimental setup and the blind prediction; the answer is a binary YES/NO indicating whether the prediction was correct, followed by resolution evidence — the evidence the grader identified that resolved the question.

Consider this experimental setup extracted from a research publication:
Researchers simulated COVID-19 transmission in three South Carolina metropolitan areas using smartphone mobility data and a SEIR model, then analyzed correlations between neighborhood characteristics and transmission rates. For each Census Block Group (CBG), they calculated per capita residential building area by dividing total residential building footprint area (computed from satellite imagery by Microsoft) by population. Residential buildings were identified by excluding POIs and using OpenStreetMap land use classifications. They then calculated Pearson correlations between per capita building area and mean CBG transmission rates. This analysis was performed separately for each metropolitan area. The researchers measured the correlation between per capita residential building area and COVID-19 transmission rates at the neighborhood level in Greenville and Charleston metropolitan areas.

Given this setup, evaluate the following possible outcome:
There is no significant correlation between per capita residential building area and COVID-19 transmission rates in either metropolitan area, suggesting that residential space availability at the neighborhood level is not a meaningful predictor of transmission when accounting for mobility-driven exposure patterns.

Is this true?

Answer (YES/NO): NO